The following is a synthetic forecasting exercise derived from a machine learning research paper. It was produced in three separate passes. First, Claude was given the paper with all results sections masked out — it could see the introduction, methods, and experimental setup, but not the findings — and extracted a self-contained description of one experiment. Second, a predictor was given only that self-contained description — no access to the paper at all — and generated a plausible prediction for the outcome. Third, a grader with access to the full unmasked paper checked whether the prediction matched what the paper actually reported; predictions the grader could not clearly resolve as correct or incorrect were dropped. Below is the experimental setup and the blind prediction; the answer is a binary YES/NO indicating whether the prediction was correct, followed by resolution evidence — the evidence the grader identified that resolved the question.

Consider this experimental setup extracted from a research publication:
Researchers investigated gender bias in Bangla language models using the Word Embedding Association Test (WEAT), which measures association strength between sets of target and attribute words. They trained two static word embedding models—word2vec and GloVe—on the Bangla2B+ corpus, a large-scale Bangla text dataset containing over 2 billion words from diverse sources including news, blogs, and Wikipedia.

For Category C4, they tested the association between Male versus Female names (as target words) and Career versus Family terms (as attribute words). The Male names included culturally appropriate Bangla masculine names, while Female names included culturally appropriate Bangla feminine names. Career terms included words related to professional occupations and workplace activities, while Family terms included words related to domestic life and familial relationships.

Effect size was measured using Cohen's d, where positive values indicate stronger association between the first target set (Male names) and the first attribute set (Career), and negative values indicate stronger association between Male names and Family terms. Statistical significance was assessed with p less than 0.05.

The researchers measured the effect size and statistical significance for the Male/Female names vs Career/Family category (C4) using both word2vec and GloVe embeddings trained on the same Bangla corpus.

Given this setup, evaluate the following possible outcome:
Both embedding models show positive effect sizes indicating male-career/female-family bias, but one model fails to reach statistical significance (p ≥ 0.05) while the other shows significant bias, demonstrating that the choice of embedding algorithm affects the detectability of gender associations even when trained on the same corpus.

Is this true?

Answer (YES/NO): NO